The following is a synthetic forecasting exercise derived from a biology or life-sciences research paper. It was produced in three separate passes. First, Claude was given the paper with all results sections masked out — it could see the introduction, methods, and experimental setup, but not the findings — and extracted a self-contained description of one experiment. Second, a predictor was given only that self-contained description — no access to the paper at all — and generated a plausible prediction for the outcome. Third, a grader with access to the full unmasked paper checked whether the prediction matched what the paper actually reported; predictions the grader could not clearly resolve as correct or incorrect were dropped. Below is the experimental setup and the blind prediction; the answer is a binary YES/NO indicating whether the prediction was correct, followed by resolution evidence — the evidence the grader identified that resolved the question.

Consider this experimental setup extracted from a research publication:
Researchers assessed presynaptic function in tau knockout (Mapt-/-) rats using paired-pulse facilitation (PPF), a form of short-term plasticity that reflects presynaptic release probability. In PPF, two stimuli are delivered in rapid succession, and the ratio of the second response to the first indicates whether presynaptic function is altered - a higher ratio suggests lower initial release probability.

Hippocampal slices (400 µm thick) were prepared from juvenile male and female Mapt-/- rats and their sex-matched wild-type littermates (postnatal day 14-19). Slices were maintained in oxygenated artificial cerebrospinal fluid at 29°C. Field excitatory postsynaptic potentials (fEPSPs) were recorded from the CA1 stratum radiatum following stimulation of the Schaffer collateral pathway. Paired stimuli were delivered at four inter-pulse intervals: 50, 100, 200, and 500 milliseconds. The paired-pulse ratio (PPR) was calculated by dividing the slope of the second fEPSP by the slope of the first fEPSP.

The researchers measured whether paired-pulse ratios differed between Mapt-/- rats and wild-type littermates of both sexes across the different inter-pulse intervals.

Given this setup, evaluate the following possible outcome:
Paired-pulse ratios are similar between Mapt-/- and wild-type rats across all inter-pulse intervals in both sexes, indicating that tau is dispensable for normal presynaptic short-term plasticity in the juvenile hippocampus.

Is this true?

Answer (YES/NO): YES